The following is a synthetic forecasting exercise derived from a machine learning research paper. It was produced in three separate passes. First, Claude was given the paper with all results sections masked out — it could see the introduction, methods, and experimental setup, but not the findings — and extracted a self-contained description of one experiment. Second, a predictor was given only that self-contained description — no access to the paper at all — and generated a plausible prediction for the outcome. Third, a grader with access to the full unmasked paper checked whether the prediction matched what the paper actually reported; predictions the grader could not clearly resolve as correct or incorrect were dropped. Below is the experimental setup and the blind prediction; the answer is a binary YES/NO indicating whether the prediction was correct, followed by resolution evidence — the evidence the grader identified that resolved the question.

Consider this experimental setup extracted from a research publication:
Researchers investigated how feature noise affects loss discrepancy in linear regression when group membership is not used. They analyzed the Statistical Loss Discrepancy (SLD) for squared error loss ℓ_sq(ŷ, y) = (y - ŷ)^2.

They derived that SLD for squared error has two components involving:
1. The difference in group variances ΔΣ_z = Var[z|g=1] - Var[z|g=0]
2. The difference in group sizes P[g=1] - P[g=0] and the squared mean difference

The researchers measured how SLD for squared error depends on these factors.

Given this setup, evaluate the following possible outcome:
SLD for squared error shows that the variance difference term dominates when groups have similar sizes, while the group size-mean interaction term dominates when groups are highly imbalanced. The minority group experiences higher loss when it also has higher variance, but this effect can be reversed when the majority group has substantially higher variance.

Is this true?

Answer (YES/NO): NO